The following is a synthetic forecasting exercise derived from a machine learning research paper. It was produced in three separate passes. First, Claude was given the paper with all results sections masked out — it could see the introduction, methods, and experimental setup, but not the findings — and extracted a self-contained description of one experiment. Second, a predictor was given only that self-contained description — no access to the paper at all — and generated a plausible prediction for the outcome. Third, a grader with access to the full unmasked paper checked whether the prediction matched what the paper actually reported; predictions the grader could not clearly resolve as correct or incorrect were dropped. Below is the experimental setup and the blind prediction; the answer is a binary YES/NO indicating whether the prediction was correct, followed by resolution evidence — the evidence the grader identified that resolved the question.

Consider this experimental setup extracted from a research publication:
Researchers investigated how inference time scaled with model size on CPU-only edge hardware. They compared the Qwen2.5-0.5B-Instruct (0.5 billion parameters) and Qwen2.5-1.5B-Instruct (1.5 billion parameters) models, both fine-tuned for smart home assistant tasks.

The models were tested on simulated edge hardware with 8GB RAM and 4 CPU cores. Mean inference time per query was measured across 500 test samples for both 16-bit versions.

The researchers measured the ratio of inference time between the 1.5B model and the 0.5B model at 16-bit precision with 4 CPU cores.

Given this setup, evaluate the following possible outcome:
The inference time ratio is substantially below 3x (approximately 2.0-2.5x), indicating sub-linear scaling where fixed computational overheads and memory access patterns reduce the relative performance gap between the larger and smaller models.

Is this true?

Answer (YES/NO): NO